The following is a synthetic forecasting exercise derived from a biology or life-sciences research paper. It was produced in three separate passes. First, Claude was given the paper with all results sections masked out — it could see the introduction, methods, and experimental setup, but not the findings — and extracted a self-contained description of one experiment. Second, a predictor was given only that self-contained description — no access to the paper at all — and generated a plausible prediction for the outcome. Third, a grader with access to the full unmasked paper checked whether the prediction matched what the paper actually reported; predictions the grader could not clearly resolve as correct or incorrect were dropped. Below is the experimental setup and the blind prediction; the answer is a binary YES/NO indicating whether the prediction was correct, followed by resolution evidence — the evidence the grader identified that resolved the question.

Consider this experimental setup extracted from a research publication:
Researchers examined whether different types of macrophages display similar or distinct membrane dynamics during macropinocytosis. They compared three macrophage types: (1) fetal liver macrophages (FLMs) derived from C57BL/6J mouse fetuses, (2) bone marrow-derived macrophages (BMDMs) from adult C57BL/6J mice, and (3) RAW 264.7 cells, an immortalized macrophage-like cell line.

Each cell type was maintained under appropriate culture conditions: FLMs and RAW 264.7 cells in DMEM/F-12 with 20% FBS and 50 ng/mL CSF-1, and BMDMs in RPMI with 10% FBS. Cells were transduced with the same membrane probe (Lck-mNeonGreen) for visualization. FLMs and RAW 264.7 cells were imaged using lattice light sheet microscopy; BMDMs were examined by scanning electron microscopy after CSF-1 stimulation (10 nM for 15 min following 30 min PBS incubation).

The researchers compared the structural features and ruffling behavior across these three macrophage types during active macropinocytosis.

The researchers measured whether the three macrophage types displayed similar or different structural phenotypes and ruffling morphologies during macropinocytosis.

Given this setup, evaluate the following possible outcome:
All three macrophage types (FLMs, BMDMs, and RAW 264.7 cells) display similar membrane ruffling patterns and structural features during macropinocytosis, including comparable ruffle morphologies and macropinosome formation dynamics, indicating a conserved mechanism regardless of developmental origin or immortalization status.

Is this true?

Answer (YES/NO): NO